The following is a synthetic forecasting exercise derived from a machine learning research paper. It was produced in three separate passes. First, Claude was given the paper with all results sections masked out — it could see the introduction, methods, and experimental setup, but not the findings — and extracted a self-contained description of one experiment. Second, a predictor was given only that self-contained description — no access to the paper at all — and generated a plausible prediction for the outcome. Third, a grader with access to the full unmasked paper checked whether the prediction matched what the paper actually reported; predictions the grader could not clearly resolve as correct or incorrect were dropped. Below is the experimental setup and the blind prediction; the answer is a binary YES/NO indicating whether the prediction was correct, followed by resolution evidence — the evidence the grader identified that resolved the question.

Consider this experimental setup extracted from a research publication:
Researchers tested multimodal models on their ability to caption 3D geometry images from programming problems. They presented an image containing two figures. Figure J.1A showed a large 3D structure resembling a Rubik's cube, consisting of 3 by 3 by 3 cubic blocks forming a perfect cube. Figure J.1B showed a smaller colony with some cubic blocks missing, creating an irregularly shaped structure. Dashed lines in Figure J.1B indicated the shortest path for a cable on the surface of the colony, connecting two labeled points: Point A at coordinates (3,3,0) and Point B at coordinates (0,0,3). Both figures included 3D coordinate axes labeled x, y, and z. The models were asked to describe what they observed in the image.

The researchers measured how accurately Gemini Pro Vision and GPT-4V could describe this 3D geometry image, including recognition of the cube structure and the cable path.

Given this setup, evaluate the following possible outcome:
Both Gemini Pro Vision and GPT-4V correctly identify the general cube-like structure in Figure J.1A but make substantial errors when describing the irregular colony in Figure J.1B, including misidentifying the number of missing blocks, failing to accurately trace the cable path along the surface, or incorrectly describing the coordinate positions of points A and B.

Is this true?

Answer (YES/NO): NO